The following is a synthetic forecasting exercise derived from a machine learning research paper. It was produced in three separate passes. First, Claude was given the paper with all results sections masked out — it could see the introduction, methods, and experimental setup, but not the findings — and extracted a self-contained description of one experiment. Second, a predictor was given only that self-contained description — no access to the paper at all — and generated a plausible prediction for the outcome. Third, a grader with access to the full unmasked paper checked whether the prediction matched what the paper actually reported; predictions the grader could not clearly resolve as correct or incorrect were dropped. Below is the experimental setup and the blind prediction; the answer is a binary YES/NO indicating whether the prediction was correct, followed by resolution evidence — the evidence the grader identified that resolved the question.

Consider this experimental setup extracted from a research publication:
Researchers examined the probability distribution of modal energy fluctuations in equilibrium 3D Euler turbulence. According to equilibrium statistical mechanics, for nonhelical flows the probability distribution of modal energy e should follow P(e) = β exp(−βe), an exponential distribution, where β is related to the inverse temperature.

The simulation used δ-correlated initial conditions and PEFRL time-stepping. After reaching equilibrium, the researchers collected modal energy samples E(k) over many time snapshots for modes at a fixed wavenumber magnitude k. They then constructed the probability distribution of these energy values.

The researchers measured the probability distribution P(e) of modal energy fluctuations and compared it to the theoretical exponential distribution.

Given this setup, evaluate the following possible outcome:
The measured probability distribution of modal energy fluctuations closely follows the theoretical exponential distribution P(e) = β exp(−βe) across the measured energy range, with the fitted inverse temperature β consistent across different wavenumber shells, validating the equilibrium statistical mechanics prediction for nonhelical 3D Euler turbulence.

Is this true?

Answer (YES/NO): NO